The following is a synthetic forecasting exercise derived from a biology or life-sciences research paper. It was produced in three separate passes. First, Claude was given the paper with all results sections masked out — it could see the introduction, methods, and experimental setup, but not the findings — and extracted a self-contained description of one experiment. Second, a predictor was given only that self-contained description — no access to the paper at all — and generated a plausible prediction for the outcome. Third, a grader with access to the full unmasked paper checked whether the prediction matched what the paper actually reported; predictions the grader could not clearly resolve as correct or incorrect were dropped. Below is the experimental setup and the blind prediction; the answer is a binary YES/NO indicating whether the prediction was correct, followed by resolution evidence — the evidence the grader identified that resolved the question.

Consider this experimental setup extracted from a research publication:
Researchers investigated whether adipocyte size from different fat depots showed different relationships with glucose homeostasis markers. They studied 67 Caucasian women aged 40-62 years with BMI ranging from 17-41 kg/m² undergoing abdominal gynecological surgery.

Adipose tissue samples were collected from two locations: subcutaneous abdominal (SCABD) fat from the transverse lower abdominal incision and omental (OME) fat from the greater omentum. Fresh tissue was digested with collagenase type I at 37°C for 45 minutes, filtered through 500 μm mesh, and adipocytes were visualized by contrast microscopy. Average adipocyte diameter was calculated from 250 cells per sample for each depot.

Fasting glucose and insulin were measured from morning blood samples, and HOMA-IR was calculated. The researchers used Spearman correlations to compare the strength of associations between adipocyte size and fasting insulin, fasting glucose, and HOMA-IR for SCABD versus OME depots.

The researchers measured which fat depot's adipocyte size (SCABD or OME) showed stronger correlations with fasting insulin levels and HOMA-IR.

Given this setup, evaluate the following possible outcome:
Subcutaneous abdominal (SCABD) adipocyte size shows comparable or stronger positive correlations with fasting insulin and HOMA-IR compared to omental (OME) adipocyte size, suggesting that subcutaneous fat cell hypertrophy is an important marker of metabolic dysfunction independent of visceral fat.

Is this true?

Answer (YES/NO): YES